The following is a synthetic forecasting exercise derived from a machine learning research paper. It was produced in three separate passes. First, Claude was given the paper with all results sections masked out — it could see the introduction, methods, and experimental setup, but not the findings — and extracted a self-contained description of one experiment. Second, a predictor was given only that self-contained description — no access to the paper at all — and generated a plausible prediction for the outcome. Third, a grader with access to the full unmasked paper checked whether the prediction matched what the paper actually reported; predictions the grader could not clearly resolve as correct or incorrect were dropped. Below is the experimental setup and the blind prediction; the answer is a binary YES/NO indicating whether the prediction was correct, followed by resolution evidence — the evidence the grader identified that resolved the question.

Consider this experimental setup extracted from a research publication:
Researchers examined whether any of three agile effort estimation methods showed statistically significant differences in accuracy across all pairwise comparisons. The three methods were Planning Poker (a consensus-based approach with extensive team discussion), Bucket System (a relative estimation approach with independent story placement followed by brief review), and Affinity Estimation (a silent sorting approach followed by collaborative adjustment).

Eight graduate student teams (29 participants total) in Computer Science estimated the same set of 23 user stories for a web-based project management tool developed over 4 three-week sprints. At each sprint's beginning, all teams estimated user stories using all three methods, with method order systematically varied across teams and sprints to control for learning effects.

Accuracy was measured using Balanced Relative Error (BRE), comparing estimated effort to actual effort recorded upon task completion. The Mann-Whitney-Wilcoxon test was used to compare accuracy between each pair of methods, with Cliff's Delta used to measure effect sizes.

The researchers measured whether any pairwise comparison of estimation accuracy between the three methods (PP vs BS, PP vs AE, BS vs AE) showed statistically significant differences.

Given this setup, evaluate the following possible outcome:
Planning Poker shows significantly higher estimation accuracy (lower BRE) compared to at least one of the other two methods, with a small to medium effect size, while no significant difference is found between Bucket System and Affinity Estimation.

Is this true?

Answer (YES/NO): YES